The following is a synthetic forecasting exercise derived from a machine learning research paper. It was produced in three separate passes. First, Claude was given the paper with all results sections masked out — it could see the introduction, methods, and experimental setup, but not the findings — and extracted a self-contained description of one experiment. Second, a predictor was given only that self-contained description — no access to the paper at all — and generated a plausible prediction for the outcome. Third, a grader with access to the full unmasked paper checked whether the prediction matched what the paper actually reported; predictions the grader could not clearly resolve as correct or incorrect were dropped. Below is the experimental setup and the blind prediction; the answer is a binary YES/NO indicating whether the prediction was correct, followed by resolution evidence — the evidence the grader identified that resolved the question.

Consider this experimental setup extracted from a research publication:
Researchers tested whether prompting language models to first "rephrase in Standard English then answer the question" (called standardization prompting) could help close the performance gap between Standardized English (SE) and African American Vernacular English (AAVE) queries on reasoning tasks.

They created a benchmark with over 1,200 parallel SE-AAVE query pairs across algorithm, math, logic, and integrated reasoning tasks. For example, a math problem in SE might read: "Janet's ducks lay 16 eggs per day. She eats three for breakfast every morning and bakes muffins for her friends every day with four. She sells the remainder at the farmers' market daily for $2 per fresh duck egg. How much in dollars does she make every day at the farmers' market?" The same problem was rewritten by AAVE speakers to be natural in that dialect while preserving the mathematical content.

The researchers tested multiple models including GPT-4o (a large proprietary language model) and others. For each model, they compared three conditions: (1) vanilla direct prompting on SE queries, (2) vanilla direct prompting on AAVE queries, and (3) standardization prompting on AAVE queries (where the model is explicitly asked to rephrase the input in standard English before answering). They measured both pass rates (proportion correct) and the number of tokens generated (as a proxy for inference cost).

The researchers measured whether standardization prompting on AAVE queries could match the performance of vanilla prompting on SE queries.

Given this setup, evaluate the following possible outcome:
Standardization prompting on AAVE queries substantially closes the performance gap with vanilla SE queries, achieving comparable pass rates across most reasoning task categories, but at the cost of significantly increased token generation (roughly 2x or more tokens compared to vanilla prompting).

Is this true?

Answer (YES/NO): NO